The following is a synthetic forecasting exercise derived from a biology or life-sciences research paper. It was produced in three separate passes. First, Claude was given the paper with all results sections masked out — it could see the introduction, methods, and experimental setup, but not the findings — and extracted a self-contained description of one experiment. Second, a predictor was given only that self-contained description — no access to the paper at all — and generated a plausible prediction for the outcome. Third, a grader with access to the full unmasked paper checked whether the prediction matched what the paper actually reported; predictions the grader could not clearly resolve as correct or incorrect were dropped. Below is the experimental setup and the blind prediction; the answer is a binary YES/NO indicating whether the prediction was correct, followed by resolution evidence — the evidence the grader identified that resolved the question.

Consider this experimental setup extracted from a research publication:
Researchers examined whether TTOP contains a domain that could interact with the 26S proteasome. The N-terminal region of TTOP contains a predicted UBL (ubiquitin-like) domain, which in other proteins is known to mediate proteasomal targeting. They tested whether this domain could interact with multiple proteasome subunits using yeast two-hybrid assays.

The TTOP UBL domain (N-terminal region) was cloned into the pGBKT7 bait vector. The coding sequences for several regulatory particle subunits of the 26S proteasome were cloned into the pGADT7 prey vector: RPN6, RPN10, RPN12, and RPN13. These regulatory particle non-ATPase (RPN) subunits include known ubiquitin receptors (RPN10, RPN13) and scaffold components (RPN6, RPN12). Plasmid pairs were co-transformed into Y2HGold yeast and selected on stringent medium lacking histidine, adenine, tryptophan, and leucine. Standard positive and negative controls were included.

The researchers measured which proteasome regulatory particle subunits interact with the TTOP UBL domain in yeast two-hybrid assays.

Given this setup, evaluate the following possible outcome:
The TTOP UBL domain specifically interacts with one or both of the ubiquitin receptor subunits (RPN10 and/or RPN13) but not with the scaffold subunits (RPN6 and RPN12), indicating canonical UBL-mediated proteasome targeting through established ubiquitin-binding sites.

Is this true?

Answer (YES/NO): NO